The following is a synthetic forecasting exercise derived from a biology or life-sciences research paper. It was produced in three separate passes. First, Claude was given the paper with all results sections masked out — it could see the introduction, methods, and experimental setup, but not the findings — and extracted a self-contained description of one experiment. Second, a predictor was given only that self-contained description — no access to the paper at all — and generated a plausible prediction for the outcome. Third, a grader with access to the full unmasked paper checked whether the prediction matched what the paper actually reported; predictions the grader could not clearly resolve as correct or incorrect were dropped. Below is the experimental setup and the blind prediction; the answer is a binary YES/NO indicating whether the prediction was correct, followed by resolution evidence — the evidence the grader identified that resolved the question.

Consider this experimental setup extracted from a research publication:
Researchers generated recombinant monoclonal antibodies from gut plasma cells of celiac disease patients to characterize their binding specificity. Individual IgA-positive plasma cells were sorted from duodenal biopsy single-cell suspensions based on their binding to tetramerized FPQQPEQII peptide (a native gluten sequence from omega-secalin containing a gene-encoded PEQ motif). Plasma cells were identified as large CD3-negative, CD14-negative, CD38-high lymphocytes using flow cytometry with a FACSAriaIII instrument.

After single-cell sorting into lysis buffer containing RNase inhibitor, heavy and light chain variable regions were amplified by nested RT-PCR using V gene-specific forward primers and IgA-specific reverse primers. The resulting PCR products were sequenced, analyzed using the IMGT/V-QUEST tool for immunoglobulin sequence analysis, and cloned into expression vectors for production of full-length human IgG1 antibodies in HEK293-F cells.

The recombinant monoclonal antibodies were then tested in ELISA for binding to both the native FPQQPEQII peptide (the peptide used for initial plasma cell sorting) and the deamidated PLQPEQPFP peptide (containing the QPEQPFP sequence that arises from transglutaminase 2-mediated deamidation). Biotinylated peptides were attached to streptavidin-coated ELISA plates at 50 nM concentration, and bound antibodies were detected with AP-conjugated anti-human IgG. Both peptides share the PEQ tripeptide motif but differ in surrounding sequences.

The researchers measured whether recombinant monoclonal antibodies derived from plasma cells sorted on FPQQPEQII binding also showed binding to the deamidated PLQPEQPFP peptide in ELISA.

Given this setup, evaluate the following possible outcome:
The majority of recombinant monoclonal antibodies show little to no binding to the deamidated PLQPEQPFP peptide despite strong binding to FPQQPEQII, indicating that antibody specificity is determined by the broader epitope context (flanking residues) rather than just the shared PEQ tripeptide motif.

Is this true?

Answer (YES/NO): NO